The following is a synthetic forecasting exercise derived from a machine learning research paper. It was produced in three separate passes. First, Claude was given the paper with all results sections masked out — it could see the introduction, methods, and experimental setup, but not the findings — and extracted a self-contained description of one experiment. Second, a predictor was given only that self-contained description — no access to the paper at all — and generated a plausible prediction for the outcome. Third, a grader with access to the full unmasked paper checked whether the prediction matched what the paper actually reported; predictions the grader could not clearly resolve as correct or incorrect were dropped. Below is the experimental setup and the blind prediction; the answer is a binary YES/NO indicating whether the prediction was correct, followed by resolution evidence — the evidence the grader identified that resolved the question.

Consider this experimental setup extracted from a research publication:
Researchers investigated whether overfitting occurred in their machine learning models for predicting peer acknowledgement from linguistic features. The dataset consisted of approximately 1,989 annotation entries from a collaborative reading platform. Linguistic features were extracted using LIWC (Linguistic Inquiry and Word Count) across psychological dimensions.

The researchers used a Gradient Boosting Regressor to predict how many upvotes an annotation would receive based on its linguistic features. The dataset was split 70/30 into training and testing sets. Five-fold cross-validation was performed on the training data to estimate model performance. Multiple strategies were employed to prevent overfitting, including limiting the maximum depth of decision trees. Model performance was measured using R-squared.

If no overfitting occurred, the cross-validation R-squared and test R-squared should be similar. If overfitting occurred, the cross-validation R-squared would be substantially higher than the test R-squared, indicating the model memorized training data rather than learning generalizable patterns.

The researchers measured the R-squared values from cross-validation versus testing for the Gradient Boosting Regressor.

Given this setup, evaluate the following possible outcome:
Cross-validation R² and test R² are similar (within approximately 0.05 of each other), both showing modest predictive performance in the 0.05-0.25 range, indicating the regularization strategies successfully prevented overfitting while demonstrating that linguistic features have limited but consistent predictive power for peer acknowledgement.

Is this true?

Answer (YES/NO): NO